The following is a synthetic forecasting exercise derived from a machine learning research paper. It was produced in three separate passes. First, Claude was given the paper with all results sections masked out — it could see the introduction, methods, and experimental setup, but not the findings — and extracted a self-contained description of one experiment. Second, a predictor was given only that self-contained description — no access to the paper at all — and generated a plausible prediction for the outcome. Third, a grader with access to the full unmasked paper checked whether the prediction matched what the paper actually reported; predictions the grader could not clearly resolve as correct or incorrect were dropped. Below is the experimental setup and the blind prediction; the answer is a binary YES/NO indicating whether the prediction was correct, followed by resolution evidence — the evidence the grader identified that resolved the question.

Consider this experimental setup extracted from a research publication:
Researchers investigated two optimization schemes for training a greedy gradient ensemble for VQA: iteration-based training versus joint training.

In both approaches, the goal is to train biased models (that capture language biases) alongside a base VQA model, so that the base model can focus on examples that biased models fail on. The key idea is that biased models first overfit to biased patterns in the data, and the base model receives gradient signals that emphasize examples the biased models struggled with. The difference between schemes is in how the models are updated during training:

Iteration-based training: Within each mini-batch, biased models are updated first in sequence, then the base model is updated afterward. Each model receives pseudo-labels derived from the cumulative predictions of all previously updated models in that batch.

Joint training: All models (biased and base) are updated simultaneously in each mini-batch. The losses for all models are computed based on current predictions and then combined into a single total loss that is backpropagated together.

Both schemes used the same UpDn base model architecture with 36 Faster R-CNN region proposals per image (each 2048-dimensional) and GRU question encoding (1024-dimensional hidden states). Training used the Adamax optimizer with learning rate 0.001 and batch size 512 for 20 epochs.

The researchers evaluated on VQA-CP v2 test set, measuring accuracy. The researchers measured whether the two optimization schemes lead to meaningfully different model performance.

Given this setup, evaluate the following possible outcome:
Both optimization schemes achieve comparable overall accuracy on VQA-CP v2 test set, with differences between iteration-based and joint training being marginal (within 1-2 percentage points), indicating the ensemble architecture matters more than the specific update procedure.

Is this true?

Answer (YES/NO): YES